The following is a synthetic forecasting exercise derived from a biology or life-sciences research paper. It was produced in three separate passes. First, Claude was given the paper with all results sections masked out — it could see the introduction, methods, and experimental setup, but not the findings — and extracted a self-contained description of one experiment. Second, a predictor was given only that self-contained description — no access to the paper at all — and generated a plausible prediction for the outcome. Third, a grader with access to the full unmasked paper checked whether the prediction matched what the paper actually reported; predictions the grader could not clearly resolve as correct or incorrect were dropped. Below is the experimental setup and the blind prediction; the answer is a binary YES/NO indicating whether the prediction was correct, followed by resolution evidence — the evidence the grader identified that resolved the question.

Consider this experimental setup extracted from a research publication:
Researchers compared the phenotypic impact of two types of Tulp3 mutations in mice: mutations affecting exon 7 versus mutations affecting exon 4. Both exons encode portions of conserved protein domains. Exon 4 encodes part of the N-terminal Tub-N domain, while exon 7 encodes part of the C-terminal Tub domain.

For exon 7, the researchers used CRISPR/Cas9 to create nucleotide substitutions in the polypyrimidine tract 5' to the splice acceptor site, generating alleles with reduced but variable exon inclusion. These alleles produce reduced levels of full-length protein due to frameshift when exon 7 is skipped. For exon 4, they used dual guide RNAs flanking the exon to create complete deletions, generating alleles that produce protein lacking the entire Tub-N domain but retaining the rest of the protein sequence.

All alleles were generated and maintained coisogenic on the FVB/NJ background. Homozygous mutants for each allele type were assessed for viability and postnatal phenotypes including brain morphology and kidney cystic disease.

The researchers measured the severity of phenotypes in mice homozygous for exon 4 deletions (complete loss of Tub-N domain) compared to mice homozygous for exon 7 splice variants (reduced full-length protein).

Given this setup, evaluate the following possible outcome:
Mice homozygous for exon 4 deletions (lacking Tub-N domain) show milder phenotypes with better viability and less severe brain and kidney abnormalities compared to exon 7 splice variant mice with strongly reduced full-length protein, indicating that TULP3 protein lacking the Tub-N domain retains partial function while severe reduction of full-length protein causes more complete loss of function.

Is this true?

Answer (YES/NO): NO